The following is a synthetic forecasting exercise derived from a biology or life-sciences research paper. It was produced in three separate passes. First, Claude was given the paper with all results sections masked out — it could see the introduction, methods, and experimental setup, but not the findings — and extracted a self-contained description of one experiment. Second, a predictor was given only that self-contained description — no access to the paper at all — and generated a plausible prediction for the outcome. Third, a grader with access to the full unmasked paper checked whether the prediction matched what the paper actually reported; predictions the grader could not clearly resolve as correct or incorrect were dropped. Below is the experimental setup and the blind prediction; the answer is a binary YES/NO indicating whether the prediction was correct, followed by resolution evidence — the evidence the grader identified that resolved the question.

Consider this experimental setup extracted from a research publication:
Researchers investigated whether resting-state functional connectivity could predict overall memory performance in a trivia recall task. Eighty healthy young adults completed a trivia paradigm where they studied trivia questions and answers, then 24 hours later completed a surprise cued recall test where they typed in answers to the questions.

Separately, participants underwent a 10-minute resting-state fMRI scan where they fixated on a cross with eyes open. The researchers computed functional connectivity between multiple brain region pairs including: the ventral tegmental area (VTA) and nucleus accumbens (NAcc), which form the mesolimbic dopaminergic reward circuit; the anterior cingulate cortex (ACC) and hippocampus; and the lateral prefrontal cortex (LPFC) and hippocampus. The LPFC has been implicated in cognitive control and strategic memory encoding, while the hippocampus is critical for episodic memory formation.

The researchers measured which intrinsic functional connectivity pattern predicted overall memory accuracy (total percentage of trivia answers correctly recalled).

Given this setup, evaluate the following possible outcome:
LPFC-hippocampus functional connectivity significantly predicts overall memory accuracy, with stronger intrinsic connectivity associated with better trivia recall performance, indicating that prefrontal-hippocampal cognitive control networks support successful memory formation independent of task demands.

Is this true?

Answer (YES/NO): YES